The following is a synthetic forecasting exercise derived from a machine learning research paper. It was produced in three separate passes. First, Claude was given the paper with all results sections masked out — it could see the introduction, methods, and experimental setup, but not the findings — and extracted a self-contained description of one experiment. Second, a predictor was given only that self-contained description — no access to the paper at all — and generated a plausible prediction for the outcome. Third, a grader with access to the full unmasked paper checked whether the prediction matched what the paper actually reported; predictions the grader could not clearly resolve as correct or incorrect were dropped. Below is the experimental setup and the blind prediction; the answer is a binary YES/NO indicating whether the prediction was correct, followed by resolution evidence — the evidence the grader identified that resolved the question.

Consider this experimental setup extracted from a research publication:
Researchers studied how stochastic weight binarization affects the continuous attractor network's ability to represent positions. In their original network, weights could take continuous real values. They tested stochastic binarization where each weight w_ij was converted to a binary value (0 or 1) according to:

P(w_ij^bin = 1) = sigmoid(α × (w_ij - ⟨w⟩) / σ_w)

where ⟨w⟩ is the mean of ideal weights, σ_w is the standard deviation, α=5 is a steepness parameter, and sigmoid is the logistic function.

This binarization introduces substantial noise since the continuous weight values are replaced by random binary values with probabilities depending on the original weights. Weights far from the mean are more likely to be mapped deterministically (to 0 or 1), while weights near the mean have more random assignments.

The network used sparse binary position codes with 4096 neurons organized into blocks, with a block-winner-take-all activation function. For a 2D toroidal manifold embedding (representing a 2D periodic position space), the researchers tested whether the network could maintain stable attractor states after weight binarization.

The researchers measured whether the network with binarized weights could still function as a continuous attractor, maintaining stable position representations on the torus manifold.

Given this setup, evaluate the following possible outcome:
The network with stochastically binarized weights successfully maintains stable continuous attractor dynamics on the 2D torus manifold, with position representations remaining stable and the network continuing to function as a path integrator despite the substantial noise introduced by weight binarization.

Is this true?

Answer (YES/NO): YES